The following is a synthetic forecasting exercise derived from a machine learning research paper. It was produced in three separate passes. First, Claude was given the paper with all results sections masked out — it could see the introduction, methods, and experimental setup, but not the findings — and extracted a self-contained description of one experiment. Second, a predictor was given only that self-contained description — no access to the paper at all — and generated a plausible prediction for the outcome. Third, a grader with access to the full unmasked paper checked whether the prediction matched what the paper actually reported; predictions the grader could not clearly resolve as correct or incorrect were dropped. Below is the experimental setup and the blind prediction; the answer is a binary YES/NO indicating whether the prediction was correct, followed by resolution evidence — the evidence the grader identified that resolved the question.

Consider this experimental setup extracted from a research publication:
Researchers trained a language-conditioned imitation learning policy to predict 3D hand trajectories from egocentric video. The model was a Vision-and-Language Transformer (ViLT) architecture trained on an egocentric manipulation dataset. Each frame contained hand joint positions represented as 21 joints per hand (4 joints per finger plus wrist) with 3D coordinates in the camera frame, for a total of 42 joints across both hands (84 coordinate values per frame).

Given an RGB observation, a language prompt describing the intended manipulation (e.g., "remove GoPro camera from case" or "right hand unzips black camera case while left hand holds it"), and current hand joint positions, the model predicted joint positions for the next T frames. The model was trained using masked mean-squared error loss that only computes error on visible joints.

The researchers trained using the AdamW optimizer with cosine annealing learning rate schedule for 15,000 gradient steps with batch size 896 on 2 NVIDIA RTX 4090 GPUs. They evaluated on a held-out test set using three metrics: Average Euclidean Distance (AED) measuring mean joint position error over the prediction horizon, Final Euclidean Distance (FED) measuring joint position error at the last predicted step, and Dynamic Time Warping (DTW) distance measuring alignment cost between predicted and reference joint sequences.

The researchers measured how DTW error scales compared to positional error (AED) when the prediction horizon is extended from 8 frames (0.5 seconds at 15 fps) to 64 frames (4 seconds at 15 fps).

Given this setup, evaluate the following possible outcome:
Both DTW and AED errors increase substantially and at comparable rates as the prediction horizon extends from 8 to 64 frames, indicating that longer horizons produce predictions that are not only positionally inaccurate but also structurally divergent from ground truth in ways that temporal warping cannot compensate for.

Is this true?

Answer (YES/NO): NO